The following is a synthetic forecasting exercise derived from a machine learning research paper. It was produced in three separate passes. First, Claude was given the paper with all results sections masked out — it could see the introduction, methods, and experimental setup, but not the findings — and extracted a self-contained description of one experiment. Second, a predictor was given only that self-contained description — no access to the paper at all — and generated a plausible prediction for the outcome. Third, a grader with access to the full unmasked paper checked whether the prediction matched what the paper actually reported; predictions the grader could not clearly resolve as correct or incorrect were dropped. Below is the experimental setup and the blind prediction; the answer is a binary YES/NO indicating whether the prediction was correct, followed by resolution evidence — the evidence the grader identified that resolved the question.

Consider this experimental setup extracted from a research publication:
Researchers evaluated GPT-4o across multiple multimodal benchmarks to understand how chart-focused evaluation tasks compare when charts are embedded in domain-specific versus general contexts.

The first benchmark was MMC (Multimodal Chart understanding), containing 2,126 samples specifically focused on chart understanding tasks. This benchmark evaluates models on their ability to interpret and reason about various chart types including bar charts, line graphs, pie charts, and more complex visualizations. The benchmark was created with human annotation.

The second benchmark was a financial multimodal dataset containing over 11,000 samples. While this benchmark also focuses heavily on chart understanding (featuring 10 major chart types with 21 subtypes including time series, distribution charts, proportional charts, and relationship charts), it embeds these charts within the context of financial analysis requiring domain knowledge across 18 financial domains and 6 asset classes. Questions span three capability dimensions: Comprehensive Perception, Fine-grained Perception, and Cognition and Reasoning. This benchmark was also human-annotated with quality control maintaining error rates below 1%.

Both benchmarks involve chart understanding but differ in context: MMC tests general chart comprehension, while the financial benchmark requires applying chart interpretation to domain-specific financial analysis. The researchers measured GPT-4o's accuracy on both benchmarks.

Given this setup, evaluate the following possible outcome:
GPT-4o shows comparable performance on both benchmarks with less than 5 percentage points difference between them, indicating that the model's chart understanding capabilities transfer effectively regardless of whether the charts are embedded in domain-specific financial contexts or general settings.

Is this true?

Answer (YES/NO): NO